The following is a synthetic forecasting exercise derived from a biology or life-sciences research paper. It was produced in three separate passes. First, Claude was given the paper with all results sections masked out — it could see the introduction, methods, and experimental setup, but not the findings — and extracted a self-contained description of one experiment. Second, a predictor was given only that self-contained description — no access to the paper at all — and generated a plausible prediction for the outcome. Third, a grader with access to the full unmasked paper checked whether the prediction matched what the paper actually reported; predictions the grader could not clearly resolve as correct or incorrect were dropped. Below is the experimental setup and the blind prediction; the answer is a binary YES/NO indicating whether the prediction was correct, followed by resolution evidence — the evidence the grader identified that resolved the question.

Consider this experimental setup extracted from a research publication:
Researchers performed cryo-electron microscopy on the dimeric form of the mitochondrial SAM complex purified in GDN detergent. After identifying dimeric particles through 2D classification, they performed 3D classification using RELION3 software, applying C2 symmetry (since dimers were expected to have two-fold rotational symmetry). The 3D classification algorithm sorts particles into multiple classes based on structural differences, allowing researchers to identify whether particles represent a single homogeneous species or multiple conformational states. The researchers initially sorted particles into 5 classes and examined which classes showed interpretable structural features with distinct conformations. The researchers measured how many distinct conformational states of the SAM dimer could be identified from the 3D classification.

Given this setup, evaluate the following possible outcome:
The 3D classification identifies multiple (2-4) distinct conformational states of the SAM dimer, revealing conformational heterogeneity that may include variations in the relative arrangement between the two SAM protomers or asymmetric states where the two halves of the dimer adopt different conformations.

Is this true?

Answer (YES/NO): YES